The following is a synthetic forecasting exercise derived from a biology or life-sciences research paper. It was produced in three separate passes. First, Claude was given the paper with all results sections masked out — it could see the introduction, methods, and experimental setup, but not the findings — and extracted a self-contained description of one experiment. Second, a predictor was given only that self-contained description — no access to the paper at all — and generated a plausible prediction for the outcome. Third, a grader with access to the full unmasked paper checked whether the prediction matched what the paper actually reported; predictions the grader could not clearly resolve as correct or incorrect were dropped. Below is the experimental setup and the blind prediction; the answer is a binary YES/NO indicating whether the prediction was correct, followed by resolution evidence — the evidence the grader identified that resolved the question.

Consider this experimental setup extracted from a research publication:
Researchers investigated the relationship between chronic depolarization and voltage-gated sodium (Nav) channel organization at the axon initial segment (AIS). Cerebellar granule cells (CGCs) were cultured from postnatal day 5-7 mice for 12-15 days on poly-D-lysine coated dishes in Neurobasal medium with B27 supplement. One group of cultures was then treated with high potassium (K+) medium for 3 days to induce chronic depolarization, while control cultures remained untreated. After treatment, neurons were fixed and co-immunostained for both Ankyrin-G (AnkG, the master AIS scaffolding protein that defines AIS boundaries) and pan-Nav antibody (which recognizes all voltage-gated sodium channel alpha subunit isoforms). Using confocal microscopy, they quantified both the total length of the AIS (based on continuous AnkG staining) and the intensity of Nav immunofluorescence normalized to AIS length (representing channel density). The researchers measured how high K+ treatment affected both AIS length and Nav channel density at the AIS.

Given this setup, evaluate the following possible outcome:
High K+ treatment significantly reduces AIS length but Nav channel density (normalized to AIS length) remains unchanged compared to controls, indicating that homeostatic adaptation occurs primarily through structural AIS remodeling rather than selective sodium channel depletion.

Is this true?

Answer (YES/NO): NO